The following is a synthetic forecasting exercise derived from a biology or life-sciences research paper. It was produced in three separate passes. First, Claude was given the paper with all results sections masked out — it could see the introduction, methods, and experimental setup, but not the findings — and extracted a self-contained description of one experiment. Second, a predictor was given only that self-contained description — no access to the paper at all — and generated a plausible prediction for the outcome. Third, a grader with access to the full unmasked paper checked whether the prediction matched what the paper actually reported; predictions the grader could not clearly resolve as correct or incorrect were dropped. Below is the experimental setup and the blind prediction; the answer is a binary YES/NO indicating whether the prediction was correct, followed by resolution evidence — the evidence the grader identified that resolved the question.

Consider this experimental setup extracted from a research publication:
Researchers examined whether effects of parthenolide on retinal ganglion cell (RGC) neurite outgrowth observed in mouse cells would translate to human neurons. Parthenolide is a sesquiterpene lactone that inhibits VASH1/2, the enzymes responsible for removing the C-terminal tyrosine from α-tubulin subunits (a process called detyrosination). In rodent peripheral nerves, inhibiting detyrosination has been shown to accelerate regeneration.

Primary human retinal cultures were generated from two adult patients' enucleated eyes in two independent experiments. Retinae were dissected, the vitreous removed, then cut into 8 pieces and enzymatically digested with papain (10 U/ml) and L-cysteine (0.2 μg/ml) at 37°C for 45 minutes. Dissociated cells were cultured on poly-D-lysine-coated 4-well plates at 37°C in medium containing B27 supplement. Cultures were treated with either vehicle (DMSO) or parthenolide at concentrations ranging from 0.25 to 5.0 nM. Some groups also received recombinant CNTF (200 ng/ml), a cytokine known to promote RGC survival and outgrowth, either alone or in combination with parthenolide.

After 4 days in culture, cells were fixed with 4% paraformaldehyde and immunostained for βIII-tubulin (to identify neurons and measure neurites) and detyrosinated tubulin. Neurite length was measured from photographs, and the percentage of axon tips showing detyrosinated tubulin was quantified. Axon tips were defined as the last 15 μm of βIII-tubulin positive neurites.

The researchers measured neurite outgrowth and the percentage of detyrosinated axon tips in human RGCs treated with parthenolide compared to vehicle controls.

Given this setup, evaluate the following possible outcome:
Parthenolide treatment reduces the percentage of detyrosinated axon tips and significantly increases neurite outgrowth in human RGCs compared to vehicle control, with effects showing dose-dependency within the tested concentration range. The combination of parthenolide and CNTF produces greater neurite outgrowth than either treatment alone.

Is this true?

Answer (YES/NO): YES